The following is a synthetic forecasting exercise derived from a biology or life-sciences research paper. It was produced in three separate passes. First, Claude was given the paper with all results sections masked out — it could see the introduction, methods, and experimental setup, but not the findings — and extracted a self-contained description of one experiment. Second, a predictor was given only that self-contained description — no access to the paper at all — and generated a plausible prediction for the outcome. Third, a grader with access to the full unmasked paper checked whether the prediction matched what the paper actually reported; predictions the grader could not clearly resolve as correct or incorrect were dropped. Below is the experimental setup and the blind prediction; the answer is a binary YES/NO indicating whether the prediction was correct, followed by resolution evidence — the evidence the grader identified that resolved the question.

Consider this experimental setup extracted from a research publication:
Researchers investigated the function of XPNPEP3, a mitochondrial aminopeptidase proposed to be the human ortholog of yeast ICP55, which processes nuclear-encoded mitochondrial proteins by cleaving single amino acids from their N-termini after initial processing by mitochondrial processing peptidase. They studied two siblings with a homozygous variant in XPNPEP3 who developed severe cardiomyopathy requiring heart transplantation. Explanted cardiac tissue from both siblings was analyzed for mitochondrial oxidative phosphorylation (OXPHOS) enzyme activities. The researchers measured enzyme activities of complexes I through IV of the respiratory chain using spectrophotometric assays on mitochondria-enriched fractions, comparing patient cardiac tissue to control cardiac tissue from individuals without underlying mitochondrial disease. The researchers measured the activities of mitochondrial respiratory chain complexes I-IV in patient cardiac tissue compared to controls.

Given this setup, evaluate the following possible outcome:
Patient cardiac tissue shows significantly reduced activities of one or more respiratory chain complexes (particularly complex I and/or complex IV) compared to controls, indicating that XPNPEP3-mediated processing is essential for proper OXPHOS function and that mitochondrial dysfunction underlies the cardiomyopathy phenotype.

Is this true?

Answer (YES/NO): YES